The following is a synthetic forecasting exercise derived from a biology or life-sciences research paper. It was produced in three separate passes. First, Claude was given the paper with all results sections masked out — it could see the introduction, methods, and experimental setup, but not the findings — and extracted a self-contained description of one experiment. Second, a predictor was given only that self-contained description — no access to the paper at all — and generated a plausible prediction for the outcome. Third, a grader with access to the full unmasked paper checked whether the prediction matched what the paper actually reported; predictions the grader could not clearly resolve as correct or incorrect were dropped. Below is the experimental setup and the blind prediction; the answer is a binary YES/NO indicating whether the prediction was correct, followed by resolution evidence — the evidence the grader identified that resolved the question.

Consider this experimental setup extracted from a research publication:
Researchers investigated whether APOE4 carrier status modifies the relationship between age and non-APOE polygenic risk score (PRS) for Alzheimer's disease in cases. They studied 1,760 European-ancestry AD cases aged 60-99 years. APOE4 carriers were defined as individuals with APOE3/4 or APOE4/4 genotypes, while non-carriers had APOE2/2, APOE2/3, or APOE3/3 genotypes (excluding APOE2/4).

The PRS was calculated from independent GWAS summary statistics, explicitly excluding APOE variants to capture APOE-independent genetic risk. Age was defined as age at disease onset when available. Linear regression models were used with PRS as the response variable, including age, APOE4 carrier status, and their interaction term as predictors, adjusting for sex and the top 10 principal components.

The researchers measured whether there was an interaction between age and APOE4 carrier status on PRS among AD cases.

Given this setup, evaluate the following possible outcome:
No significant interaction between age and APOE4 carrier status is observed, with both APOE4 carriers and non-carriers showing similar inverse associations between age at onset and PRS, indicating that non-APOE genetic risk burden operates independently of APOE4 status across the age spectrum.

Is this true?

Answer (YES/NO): NO